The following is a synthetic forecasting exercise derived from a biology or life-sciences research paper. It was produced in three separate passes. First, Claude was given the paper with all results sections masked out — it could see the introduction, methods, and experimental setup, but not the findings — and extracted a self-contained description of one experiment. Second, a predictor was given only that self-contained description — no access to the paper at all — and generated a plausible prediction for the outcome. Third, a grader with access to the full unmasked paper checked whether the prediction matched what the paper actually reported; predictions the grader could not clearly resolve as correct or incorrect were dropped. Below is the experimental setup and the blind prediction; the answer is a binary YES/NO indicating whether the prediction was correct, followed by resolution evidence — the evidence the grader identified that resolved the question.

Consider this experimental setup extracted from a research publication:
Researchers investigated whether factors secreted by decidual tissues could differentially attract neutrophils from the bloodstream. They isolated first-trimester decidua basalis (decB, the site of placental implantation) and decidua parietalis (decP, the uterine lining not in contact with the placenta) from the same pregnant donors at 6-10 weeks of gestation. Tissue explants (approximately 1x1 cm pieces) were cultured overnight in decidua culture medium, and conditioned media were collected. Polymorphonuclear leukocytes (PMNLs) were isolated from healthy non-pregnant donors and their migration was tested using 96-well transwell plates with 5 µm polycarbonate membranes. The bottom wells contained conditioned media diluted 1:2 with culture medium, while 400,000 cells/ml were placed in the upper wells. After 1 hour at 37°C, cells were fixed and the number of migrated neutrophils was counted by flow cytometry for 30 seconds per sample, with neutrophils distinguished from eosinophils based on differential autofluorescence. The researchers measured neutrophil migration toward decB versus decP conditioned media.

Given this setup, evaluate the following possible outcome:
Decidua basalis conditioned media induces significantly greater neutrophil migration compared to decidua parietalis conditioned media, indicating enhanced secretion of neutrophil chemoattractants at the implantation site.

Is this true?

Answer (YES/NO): YES